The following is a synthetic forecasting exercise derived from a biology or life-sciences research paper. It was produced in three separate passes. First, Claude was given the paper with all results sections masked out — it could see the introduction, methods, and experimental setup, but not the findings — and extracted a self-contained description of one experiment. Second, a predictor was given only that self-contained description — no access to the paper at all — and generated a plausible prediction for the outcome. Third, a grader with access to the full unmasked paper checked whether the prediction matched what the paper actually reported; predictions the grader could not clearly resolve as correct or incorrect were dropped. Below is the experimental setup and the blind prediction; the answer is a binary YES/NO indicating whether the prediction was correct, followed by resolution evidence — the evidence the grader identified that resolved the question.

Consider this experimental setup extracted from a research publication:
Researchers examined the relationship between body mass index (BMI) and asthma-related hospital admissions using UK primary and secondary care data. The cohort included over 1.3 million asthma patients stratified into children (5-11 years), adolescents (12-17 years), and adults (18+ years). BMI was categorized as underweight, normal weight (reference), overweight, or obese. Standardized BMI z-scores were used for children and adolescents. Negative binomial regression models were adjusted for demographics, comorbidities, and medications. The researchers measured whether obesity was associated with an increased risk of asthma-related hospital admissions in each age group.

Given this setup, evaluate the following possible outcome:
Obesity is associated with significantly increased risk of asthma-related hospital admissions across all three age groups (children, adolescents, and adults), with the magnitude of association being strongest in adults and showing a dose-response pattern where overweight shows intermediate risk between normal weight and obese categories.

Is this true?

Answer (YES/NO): NO